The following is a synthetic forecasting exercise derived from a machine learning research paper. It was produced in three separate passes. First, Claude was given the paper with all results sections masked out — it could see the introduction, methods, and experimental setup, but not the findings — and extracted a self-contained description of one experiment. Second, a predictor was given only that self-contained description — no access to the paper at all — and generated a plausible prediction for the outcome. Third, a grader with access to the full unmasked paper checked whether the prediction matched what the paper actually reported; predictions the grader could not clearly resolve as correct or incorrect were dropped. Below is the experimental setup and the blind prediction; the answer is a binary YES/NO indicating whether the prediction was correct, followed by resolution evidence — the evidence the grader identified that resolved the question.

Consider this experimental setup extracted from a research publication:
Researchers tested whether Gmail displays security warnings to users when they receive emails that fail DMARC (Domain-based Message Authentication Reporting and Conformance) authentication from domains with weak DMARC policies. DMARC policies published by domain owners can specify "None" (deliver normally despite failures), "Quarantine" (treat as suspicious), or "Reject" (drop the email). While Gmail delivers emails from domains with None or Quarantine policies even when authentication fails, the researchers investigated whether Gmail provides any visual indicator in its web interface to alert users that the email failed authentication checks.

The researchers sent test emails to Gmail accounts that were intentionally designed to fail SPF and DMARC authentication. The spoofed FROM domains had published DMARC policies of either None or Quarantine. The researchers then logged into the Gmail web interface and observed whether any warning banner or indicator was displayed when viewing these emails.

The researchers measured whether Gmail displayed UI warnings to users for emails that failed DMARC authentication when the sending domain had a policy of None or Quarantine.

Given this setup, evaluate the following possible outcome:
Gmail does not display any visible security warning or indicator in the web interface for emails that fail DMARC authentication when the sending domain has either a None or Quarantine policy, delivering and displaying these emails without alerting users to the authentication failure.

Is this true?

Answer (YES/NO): NO